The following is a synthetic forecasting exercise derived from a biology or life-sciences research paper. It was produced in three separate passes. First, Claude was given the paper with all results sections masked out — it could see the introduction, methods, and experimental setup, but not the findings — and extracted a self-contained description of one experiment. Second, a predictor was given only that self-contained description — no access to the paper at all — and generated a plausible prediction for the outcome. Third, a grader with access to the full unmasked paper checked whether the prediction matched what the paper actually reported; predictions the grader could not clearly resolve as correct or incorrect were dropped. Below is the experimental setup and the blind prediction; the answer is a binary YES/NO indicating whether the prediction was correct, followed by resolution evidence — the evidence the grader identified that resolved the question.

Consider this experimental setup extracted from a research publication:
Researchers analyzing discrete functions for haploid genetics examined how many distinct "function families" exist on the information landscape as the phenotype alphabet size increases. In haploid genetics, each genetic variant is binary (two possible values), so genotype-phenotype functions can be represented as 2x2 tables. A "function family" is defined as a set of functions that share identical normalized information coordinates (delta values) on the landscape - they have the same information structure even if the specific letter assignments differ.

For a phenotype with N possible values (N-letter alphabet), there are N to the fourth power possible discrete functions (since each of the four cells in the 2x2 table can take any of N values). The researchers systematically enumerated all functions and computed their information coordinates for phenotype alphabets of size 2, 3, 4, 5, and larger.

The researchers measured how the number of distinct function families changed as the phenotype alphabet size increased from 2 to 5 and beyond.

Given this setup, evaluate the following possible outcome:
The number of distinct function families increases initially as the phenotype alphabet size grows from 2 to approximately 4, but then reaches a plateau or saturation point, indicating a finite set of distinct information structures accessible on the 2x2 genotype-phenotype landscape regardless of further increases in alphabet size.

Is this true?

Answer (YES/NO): YES